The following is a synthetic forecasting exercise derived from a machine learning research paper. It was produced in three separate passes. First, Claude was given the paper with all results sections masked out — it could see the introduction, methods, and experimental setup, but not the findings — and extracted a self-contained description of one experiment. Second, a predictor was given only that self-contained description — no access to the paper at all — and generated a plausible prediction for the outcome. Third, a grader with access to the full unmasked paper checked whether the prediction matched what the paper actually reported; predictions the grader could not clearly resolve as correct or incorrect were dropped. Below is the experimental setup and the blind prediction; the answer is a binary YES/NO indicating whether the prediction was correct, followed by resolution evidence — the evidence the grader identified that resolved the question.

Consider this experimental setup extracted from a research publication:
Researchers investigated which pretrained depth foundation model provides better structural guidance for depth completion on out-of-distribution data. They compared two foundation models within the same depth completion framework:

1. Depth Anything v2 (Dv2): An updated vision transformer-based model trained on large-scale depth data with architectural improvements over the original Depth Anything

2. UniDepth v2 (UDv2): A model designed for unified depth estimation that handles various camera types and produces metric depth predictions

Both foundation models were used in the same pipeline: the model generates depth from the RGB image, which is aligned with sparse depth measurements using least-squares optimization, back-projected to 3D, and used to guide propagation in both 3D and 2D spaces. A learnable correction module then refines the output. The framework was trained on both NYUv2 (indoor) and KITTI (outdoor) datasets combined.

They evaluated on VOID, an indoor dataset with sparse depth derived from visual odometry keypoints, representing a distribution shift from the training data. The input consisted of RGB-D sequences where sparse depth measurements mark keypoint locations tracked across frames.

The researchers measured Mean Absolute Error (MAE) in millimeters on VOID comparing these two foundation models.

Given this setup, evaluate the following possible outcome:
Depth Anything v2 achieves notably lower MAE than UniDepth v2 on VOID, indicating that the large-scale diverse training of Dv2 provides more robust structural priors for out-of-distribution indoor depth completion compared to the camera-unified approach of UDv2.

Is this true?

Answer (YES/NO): NO